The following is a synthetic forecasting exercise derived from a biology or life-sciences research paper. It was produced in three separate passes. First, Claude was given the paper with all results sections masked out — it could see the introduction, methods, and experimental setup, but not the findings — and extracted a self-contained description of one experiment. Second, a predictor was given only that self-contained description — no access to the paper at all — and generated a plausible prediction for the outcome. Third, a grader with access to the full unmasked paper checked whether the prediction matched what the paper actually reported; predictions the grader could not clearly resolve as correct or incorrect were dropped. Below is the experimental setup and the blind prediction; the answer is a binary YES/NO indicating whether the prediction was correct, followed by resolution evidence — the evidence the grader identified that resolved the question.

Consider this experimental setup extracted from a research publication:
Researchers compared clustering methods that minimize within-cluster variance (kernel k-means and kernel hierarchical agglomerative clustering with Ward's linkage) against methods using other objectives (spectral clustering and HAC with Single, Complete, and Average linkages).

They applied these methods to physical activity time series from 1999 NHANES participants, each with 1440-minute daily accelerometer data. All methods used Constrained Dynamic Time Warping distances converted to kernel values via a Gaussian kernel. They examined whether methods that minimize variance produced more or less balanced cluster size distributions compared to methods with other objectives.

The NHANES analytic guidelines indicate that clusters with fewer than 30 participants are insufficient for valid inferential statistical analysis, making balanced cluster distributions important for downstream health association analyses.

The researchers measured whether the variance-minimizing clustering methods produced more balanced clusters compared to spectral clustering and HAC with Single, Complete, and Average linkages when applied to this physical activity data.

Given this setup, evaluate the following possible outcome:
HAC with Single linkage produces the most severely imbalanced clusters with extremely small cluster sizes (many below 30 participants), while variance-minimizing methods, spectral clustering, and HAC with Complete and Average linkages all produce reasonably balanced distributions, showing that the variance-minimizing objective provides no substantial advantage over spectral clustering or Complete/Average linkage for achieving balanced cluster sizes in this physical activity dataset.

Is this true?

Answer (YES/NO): NO